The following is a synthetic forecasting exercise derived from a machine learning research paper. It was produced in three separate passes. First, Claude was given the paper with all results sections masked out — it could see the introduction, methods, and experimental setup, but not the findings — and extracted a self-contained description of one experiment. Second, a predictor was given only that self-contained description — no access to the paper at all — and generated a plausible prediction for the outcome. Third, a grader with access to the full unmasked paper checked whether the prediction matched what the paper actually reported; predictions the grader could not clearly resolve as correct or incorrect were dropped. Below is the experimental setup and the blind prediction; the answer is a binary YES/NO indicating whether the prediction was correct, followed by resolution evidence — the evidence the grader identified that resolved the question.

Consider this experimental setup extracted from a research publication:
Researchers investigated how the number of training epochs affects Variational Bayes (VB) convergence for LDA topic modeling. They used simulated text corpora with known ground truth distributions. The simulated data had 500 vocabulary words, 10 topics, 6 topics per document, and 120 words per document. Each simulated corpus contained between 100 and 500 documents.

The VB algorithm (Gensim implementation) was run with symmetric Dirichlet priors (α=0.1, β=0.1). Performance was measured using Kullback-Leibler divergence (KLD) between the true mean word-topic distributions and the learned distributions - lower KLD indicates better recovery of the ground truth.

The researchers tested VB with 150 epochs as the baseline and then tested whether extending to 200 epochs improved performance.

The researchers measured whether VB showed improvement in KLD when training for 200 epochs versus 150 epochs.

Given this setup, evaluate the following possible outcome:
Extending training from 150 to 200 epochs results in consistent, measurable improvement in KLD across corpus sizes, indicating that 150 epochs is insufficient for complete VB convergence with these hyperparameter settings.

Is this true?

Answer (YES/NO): NO